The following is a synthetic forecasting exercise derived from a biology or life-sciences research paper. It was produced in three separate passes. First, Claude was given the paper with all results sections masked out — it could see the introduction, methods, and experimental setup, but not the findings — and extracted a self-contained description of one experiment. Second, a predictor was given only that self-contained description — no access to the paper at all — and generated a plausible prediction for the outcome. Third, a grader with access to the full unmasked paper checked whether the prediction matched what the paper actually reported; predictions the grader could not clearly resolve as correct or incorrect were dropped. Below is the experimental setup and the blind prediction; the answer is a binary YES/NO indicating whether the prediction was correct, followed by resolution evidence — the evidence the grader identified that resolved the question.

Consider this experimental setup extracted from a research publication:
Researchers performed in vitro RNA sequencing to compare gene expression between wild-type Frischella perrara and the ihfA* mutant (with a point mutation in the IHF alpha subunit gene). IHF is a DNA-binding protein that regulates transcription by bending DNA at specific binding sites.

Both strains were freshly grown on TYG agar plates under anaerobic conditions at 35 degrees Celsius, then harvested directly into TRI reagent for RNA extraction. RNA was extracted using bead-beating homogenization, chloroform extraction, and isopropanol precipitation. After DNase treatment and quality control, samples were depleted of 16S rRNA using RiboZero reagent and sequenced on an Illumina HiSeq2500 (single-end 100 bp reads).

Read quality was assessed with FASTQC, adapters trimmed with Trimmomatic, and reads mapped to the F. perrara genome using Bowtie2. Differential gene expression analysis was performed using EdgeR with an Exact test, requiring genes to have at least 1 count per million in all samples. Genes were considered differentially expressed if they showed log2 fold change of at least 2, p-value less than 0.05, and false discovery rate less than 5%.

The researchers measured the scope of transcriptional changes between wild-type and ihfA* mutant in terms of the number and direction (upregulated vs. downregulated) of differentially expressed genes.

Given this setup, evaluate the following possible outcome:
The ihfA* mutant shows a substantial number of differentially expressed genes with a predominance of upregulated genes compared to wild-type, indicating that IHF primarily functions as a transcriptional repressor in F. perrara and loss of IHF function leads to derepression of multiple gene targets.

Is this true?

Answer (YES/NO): NO